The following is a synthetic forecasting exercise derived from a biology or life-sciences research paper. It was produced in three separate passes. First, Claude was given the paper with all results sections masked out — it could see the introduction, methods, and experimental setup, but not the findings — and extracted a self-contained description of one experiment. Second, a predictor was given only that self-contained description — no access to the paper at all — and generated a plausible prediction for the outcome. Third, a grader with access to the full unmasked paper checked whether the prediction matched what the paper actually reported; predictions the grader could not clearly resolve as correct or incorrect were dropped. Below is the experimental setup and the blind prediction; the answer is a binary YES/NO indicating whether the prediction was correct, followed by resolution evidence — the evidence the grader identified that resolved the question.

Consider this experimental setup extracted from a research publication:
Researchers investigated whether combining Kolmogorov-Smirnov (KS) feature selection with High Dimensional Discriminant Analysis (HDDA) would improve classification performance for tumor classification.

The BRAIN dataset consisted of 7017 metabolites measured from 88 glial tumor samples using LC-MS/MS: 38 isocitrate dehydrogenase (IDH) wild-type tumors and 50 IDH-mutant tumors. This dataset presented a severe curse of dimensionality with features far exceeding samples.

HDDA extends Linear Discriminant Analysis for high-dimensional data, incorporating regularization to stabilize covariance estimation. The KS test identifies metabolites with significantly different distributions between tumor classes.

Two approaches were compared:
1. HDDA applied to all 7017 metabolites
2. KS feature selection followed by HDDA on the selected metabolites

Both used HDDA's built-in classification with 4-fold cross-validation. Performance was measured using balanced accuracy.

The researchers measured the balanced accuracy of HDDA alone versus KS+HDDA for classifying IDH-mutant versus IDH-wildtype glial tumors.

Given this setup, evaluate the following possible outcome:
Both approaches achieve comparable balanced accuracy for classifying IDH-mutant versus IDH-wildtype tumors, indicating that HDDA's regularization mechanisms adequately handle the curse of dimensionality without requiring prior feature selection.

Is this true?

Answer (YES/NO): NO